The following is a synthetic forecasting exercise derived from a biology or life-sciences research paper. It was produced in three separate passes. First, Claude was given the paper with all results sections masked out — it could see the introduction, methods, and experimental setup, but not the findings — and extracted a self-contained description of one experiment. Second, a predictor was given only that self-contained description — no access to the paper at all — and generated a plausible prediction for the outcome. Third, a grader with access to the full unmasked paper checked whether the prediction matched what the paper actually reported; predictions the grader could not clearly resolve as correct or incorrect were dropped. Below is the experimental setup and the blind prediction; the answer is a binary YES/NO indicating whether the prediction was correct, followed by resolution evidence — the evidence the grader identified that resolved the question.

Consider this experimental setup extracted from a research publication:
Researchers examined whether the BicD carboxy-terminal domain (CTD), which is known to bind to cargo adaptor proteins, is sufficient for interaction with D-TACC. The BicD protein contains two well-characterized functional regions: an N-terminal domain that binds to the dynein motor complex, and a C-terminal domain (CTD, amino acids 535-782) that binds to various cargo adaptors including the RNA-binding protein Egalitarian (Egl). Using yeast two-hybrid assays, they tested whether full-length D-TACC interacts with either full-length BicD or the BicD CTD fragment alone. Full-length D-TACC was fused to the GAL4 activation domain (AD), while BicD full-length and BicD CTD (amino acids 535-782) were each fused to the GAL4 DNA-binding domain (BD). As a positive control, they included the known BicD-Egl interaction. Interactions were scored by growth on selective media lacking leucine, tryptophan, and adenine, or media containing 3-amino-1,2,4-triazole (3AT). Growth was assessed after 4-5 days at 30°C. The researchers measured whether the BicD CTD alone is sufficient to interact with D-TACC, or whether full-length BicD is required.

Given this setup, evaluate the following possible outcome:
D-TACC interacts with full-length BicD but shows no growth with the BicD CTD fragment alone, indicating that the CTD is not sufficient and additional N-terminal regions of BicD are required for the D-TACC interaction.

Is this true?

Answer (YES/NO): NO